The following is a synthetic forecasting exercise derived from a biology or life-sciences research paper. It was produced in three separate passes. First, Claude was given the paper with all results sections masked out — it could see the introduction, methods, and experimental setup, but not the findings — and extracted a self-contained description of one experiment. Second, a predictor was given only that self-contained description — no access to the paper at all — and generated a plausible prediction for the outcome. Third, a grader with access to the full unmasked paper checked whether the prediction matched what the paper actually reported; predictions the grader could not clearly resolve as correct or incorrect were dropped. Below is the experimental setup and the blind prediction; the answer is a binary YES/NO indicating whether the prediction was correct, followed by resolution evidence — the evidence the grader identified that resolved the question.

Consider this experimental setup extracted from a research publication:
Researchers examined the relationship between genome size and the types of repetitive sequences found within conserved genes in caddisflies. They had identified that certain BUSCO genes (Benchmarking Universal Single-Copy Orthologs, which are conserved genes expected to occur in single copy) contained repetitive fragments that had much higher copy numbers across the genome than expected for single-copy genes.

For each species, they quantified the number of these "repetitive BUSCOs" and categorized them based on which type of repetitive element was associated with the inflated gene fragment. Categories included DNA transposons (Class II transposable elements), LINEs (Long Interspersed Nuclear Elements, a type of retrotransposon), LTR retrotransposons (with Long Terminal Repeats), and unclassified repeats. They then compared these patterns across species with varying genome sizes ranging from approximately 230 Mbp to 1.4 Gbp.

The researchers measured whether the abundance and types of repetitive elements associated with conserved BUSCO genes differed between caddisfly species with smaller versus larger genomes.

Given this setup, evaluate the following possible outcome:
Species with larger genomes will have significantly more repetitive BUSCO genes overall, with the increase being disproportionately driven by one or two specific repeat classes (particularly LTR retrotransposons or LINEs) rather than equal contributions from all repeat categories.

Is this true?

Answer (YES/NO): NO